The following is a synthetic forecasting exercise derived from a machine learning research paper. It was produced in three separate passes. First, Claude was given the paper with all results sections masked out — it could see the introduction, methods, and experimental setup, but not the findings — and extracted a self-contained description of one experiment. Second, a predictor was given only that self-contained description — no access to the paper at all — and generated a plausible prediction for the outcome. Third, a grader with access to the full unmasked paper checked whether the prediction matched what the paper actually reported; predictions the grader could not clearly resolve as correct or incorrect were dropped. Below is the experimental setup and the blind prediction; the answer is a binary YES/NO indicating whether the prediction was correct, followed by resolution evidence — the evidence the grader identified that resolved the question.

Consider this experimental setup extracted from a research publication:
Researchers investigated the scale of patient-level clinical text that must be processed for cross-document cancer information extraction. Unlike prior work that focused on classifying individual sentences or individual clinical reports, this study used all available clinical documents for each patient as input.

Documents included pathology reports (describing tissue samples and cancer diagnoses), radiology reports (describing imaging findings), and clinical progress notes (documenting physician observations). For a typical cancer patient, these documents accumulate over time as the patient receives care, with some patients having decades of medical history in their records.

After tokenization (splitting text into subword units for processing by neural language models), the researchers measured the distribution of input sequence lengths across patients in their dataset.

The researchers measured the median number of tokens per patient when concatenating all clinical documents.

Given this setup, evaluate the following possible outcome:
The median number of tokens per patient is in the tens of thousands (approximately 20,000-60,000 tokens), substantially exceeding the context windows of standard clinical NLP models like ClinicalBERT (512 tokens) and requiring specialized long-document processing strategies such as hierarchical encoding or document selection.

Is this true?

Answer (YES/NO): NO